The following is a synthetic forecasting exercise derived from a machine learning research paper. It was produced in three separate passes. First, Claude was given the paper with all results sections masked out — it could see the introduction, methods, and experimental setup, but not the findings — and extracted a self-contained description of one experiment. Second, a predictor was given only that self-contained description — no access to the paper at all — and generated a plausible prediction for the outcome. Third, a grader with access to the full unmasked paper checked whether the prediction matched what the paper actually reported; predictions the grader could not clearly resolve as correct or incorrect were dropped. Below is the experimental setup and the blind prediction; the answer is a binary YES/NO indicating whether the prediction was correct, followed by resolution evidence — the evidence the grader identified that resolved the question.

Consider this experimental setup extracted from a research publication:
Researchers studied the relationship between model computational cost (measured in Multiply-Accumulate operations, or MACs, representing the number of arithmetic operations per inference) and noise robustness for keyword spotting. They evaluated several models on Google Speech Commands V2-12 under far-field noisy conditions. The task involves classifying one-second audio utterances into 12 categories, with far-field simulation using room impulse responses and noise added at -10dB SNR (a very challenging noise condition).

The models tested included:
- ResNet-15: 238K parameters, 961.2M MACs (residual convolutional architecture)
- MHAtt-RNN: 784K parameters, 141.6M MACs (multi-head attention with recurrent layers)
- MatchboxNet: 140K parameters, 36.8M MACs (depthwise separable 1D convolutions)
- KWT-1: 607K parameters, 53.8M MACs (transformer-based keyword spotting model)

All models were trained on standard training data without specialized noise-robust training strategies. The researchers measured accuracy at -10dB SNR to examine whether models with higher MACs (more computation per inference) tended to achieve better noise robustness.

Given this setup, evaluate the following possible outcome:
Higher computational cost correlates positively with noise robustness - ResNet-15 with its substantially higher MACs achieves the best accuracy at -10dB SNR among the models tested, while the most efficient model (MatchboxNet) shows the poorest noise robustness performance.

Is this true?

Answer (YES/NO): NO